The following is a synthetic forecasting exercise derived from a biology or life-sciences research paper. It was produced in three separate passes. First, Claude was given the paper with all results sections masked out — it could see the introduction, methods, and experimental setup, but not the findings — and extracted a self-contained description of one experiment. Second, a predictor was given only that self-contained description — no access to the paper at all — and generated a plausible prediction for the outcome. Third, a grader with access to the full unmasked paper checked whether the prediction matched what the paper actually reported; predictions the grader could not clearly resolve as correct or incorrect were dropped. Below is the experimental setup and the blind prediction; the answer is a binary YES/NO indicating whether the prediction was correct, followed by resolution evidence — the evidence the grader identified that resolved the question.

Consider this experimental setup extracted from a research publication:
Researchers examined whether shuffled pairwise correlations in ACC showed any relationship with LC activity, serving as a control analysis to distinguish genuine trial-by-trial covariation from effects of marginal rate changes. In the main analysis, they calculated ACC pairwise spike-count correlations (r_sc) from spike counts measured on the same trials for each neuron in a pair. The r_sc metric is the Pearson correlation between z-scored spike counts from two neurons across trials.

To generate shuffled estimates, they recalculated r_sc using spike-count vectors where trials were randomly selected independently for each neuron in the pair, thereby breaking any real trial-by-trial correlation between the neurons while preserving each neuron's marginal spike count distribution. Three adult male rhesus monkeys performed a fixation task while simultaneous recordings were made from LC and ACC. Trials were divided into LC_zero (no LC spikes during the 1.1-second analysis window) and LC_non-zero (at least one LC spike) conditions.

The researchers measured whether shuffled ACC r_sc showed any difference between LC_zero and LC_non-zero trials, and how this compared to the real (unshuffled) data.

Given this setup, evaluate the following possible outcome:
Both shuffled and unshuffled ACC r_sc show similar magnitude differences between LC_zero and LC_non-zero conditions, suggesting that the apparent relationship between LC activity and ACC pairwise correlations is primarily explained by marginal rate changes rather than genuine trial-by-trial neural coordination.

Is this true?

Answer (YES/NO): NO